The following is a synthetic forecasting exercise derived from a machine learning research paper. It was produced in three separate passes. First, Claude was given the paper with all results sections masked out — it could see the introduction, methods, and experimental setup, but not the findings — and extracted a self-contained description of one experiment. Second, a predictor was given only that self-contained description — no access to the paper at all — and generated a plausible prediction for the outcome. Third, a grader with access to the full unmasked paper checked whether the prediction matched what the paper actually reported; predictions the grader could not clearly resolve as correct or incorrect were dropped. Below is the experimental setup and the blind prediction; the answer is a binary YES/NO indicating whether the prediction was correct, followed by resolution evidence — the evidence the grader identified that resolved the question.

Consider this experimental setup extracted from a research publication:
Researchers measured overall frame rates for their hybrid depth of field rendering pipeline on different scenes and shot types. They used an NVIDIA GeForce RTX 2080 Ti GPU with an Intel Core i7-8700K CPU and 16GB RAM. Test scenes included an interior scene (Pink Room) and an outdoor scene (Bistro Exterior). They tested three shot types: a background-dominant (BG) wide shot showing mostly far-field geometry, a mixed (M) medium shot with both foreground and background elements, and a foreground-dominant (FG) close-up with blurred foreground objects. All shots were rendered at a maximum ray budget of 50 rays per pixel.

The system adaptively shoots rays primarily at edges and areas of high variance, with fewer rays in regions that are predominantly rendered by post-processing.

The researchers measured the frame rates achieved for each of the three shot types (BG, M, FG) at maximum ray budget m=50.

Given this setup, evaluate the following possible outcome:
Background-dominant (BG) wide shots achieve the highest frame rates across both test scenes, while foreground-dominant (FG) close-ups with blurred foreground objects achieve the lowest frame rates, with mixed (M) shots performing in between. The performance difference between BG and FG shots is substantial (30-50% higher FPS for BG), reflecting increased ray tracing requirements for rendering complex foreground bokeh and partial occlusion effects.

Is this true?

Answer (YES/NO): NO